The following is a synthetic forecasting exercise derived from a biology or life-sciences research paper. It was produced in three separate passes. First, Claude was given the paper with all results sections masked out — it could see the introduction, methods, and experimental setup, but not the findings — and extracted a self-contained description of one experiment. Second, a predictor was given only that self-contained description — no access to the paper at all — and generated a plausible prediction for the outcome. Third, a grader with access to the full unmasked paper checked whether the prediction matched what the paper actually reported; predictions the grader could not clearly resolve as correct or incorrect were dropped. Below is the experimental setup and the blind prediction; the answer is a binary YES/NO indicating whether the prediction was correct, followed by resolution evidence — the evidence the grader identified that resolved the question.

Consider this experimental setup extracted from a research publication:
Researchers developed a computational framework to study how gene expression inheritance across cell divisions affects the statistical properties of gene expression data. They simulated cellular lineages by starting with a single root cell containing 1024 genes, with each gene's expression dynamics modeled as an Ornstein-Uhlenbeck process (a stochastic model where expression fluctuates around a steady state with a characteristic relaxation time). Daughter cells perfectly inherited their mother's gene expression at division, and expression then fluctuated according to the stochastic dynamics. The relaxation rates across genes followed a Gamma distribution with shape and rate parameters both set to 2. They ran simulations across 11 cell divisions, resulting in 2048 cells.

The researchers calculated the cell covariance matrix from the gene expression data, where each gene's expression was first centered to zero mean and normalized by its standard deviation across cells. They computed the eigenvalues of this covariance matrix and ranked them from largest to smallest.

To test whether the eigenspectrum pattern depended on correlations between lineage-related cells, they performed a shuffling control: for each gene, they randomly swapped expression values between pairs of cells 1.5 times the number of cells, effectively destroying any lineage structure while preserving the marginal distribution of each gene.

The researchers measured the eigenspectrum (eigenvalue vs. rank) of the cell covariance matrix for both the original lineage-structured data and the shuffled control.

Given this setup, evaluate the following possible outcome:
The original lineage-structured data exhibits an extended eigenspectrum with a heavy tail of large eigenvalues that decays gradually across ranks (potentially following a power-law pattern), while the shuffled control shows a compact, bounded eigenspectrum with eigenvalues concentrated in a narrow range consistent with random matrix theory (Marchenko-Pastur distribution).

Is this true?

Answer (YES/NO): YES